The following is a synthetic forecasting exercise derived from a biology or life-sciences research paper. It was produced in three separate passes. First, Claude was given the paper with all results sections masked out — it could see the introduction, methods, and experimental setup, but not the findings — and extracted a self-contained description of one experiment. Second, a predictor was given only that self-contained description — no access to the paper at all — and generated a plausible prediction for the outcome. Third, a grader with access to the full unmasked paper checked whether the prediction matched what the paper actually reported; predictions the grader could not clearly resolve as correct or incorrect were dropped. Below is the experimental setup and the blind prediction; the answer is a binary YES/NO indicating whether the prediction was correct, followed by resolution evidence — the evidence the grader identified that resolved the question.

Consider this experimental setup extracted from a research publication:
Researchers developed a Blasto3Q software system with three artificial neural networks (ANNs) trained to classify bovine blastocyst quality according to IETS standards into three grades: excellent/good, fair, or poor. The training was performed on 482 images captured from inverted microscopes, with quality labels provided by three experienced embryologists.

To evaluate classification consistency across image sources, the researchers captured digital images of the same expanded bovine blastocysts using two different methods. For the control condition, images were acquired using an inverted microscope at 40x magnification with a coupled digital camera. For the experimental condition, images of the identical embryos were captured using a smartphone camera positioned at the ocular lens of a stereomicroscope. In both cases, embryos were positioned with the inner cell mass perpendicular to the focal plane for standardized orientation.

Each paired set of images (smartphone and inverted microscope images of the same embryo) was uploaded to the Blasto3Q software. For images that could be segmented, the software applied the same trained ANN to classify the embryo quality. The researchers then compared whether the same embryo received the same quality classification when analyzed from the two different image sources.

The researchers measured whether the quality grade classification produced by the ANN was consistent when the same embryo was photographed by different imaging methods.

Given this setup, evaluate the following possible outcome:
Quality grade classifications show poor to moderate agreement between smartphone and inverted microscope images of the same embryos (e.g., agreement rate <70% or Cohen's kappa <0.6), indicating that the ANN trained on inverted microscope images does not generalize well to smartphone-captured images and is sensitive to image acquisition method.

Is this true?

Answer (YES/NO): YES